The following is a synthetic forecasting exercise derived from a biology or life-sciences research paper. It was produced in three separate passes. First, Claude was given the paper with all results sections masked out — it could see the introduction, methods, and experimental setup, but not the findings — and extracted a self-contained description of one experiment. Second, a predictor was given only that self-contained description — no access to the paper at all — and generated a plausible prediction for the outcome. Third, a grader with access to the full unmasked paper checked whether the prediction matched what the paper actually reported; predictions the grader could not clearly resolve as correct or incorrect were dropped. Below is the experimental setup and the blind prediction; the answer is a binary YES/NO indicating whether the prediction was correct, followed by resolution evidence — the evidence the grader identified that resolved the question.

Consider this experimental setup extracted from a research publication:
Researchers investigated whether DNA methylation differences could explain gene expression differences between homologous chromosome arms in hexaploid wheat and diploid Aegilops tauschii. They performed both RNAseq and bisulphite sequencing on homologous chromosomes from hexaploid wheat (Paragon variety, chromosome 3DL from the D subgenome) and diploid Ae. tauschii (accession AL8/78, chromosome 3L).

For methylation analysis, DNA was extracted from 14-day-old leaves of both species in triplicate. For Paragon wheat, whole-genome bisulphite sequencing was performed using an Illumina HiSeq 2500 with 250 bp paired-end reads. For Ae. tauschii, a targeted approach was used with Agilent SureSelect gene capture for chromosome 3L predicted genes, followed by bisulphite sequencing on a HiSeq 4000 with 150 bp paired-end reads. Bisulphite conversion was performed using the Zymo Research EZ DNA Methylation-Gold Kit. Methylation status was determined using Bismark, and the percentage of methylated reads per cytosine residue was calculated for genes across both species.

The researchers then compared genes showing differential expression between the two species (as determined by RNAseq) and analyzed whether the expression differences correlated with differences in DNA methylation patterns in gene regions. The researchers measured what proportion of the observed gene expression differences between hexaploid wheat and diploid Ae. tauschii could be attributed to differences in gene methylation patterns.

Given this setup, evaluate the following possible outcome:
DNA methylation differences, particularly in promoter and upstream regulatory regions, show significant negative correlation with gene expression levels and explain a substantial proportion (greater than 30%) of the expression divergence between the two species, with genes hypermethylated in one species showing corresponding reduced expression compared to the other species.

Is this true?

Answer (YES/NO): NO